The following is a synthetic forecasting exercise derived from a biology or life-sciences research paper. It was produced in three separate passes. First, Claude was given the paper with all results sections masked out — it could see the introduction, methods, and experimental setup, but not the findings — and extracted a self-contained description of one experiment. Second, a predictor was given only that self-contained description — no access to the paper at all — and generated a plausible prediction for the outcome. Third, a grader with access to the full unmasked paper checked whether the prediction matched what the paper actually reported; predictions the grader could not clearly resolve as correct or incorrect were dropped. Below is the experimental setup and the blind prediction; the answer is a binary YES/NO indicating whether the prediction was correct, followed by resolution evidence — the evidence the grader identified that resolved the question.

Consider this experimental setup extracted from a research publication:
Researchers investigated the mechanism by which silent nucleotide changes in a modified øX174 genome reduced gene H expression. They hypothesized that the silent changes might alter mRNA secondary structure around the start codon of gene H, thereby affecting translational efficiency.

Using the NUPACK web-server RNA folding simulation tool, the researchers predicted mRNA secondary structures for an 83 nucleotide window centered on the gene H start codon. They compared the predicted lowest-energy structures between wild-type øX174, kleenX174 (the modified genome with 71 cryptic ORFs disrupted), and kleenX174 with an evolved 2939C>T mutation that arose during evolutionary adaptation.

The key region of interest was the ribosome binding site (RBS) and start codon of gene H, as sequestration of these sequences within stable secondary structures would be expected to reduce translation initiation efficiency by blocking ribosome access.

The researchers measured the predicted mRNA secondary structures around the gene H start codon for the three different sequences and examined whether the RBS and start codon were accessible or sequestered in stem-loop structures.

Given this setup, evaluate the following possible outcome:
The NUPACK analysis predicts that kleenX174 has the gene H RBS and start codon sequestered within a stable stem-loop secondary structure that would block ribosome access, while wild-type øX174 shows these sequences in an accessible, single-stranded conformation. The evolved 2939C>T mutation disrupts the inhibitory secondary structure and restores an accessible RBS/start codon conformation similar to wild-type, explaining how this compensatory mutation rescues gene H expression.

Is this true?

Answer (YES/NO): NO